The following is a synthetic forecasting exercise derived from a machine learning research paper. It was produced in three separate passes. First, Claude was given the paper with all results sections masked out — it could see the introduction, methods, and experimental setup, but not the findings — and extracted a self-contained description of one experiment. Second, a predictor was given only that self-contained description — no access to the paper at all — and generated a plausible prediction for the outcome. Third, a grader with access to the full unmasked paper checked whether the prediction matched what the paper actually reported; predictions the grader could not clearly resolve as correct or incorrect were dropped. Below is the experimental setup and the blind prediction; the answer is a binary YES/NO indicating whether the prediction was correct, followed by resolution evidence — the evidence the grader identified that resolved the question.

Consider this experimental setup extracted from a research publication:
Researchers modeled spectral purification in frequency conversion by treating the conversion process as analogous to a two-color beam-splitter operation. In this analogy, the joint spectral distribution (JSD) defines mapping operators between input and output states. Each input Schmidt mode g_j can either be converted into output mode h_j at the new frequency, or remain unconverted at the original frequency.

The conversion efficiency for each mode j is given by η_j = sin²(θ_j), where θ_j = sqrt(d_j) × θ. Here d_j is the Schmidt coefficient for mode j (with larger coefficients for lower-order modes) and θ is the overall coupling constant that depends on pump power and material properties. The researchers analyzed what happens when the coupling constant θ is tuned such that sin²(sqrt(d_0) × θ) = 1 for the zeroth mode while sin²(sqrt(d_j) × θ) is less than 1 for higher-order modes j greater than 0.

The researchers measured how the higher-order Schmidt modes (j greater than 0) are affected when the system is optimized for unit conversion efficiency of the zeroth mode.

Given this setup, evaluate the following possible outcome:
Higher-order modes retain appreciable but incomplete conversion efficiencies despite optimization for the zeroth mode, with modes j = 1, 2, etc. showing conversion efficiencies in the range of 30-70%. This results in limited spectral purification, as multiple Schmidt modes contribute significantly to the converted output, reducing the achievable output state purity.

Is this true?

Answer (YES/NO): NO